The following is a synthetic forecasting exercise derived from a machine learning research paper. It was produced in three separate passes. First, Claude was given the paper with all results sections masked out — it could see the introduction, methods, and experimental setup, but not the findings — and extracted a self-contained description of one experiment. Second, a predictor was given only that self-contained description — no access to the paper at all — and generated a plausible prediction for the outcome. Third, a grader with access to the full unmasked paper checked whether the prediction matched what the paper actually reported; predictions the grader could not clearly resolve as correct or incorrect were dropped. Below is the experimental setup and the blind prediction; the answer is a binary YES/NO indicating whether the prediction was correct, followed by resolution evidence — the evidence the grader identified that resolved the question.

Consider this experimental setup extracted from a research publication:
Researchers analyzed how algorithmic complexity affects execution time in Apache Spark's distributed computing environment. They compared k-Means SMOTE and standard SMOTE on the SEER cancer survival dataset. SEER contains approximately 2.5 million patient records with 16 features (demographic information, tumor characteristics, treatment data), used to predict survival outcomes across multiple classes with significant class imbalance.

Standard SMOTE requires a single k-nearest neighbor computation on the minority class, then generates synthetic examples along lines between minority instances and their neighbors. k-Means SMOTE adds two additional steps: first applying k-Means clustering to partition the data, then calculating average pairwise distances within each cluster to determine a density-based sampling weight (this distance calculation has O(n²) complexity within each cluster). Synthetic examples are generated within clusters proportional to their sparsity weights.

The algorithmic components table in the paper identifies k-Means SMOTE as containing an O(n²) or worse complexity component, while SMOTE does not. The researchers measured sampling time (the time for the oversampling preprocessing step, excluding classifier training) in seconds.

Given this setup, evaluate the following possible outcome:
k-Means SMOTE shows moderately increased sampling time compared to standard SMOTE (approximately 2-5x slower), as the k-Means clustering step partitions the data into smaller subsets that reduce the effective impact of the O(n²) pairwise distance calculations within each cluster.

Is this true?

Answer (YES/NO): YES